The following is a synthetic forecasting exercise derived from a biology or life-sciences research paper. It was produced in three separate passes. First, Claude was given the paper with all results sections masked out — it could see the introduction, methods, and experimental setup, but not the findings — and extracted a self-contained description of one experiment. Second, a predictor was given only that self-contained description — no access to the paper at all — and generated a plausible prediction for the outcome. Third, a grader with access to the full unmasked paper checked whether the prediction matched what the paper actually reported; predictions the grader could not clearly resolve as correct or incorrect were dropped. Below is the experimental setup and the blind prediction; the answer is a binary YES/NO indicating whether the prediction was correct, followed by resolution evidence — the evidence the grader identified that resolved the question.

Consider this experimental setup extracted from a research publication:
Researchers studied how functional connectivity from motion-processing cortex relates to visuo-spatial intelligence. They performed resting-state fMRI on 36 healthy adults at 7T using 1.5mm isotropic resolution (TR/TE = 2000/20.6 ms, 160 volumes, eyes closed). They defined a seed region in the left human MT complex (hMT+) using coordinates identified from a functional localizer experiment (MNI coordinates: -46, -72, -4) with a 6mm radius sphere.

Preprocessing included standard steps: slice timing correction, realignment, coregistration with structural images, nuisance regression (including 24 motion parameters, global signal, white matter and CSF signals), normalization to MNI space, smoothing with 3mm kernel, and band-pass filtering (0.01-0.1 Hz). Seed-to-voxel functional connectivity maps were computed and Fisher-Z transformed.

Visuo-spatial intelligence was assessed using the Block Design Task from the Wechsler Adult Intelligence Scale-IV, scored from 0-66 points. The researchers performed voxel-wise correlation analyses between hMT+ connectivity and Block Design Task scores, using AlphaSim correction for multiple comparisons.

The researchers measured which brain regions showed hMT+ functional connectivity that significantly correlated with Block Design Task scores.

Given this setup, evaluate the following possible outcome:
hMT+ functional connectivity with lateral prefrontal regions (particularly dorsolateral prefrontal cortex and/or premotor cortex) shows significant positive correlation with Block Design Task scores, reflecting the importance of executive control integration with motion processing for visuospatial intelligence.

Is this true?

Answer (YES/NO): YES